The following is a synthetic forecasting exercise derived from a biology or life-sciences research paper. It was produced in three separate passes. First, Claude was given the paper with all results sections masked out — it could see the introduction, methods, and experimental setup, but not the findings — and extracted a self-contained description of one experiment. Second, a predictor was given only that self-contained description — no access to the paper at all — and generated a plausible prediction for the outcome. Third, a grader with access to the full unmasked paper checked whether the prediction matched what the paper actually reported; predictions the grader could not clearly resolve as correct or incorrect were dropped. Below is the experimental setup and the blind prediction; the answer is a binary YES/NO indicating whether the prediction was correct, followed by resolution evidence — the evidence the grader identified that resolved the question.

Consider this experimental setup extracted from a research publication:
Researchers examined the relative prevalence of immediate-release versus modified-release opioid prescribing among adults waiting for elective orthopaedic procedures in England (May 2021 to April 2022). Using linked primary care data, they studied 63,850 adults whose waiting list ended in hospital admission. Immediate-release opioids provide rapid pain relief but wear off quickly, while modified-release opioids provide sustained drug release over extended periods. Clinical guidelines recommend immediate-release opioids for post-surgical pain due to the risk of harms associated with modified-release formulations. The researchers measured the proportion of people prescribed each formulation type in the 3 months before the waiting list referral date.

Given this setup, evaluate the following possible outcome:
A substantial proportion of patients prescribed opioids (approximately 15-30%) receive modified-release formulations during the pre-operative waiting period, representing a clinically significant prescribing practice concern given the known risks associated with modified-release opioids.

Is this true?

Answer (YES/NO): YES